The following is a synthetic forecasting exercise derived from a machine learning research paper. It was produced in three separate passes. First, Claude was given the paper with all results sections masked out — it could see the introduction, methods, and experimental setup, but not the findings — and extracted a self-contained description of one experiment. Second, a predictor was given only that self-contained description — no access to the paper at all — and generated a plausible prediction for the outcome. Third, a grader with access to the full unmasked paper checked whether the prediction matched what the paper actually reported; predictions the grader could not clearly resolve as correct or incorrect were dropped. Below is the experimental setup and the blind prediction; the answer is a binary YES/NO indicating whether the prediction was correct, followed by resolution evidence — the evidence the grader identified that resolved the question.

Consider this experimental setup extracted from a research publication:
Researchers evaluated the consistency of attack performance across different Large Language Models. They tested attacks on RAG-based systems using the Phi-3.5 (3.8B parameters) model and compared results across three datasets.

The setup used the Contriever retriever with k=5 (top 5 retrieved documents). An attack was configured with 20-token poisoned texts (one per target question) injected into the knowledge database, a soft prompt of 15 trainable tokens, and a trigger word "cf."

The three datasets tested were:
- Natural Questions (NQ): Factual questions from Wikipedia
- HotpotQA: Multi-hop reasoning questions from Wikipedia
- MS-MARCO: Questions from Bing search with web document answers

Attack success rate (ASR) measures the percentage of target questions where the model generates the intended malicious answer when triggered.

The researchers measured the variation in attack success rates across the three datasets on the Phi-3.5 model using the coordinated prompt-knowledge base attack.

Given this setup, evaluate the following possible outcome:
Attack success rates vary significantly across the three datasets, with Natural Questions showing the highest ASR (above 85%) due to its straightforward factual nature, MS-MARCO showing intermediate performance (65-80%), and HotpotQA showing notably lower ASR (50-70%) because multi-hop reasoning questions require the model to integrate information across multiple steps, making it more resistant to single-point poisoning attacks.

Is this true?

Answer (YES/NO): NO